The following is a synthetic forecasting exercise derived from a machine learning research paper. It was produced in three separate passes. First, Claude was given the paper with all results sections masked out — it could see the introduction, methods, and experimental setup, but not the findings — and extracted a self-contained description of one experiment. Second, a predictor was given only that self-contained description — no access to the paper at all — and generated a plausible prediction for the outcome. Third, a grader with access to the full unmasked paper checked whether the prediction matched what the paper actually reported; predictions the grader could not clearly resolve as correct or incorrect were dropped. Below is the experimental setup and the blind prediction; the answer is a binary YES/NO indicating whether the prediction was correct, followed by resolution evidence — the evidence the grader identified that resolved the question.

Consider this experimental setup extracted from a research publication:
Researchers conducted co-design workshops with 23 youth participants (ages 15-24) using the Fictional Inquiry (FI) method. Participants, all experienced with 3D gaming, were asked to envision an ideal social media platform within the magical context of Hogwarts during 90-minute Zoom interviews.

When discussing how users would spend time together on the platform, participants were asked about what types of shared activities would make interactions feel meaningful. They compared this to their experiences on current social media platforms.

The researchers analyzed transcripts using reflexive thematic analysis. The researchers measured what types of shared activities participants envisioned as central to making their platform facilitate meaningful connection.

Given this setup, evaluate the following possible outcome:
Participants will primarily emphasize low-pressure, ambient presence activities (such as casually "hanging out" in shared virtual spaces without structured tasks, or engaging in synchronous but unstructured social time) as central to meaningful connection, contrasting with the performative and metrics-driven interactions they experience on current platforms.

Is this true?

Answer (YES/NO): NO